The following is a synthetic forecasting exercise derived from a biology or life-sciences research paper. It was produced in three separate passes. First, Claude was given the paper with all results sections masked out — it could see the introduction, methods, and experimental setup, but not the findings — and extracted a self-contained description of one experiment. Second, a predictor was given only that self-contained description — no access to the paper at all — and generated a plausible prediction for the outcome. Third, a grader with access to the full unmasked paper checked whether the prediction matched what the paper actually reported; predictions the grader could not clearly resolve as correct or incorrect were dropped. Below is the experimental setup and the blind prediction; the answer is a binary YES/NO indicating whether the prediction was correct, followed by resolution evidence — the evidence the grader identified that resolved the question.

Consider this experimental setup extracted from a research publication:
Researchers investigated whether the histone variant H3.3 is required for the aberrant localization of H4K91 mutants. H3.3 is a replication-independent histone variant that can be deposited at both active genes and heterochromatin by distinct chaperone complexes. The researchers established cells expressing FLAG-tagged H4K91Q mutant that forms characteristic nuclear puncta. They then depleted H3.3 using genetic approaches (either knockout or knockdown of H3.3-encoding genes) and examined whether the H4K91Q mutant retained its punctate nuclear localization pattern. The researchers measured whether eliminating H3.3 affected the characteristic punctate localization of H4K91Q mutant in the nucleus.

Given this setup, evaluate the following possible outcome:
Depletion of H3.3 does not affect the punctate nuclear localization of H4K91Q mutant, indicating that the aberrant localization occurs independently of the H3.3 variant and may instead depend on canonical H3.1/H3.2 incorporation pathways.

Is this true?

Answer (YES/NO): NO